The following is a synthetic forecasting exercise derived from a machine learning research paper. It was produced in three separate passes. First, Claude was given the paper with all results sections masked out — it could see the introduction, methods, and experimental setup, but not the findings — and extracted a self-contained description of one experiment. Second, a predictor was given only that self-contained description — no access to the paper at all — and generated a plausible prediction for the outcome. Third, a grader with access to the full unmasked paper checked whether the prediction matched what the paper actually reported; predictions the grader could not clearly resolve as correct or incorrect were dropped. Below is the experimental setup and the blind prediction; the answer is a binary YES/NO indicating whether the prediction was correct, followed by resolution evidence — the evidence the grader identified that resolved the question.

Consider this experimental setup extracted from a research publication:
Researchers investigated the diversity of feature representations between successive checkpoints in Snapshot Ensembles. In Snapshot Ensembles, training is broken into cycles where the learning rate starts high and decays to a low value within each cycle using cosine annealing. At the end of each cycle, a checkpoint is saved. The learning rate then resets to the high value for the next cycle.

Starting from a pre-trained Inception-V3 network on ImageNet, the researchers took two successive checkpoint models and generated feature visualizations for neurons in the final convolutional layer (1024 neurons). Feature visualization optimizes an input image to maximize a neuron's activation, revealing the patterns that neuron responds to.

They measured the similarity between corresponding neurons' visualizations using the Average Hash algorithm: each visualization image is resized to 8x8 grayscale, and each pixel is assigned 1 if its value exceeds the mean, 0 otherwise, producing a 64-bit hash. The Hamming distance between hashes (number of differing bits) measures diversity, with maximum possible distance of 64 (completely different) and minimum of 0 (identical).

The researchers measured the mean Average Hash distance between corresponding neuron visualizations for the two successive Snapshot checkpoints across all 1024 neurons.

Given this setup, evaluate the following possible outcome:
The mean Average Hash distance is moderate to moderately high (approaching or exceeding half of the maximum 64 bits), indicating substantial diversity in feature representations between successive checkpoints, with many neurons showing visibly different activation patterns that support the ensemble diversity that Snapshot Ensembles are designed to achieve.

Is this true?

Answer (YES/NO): NO